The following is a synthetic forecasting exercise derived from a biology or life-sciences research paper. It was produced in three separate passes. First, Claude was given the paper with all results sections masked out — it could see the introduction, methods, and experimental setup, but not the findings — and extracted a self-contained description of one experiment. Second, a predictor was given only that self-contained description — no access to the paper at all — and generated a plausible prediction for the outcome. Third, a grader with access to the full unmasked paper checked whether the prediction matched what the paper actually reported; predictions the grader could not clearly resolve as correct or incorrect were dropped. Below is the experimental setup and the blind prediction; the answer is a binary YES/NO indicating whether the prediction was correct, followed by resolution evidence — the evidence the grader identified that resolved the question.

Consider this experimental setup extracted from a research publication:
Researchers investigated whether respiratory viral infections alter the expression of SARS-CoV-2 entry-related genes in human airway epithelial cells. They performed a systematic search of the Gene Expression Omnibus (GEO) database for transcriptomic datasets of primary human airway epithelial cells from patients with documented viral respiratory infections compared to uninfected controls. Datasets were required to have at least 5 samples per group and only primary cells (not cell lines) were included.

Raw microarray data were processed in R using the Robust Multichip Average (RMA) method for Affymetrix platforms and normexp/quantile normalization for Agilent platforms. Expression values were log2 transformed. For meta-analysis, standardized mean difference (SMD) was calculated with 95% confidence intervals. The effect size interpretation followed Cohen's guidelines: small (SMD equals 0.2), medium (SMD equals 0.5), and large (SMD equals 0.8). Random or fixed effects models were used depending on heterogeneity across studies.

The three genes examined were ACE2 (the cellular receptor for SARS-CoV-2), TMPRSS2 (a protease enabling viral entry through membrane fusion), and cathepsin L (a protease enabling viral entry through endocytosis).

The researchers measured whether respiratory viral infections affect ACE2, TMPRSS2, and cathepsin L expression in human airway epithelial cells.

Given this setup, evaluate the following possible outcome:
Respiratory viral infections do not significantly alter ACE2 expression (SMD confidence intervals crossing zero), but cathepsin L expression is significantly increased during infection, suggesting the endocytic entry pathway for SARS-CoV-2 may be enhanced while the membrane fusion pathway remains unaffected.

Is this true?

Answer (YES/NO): NO